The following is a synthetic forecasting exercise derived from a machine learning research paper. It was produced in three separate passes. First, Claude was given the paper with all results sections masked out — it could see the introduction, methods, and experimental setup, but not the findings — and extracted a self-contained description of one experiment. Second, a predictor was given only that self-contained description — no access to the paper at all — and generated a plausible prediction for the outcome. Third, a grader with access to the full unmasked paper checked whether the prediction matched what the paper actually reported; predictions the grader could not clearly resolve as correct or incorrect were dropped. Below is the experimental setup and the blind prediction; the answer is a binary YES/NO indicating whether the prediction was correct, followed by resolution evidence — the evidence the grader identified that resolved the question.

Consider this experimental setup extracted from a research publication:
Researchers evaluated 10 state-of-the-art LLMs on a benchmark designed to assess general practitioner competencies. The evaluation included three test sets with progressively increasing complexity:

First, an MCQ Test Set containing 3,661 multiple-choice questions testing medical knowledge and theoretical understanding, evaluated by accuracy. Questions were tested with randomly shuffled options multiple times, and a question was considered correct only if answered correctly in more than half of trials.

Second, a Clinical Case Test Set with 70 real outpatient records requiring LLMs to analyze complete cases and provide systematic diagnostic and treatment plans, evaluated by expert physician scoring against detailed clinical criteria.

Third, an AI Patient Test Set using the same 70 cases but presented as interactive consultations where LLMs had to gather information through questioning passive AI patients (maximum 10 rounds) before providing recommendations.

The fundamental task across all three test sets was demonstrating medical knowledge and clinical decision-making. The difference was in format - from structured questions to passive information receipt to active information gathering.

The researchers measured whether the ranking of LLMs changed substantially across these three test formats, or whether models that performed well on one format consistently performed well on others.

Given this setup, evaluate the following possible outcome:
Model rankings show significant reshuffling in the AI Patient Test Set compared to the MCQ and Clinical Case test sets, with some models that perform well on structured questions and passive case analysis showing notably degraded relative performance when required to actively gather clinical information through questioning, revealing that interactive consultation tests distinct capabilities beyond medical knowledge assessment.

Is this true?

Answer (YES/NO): YES